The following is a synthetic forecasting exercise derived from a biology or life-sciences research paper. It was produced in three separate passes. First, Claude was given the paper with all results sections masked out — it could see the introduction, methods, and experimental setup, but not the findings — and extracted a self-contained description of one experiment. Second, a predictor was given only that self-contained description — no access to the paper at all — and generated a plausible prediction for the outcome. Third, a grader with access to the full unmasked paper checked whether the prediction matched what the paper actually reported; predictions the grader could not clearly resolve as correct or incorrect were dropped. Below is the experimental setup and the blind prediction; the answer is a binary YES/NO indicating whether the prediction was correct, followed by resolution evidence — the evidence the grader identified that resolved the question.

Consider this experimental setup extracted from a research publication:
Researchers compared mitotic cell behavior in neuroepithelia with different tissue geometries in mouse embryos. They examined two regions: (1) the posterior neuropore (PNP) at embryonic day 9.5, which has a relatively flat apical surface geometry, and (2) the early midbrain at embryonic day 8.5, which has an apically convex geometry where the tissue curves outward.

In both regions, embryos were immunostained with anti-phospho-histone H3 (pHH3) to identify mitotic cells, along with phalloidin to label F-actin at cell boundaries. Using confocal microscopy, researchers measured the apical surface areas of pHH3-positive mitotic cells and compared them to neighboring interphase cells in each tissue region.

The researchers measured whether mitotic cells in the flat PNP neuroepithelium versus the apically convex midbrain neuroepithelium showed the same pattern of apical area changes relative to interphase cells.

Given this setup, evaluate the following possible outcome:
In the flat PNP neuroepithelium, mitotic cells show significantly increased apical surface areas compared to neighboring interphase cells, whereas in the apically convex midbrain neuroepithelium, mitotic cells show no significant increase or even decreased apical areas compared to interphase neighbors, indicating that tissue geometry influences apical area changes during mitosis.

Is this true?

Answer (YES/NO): NO